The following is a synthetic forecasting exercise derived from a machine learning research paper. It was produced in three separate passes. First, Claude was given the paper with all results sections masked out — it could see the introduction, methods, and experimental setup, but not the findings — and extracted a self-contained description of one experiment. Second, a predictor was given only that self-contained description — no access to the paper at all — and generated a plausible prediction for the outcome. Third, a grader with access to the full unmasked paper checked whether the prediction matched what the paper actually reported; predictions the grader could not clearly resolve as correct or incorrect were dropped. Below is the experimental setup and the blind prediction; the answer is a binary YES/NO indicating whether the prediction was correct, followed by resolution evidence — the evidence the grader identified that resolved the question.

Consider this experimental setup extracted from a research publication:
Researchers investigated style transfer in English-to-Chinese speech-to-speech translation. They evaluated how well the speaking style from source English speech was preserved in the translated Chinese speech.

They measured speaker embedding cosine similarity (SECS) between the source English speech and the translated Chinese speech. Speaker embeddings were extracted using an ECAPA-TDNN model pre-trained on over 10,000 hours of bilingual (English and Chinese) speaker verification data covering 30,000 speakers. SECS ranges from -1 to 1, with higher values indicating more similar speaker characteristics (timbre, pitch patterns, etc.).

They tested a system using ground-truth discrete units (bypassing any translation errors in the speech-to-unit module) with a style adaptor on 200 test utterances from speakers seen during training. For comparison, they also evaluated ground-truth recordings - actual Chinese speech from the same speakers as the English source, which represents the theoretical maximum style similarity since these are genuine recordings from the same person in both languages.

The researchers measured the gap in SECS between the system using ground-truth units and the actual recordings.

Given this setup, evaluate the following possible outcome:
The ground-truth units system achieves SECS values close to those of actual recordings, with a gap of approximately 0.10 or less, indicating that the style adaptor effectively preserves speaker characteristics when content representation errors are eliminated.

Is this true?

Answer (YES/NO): YES